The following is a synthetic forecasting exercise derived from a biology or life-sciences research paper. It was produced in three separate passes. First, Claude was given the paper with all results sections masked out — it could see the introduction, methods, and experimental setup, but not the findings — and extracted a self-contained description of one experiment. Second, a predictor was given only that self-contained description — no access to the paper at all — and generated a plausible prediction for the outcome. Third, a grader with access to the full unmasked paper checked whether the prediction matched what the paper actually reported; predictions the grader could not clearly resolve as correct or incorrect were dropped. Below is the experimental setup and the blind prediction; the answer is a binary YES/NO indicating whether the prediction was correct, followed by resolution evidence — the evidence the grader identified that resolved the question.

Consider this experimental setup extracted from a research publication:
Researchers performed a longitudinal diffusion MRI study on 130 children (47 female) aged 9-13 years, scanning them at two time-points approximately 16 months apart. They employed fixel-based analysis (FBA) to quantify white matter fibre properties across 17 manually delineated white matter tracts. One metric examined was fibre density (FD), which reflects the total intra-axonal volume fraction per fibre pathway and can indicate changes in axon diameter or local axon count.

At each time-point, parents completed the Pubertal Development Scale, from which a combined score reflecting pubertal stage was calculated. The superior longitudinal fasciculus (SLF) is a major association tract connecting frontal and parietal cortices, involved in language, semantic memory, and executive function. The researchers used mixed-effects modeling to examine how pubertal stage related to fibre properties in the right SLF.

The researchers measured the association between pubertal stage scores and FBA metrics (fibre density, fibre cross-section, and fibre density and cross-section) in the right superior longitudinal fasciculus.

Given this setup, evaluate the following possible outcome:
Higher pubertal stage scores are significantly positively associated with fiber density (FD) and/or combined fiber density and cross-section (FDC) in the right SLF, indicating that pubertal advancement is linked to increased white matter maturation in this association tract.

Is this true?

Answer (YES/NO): YES